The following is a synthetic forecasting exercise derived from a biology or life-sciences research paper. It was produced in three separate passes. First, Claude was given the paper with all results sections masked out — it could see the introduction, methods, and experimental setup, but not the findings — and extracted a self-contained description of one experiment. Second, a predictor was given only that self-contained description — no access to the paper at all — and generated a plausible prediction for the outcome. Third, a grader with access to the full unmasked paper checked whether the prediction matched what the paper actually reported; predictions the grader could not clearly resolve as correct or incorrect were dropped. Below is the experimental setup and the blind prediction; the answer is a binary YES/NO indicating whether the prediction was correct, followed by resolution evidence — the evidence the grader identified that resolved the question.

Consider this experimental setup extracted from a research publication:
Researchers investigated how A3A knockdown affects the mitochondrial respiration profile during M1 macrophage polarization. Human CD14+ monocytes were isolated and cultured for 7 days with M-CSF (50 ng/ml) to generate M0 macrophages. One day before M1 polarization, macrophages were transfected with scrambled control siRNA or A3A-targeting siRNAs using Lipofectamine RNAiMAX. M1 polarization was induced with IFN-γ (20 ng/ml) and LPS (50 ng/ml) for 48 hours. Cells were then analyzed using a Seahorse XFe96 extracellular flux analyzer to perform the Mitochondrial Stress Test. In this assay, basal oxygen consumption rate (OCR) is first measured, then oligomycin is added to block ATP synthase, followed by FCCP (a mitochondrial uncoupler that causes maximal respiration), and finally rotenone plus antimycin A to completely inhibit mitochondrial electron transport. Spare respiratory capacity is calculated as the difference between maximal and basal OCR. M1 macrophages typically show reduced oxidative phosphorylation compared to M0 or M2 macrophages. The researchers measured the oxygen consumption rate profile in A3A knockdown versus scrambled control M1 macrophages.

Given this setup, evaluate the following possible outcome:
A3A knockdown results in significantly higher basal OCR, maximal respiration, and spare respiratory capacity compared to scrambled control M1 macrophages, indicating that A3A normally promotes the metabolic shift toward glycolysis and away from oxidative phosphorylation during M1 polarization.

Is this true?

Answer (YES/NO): NO